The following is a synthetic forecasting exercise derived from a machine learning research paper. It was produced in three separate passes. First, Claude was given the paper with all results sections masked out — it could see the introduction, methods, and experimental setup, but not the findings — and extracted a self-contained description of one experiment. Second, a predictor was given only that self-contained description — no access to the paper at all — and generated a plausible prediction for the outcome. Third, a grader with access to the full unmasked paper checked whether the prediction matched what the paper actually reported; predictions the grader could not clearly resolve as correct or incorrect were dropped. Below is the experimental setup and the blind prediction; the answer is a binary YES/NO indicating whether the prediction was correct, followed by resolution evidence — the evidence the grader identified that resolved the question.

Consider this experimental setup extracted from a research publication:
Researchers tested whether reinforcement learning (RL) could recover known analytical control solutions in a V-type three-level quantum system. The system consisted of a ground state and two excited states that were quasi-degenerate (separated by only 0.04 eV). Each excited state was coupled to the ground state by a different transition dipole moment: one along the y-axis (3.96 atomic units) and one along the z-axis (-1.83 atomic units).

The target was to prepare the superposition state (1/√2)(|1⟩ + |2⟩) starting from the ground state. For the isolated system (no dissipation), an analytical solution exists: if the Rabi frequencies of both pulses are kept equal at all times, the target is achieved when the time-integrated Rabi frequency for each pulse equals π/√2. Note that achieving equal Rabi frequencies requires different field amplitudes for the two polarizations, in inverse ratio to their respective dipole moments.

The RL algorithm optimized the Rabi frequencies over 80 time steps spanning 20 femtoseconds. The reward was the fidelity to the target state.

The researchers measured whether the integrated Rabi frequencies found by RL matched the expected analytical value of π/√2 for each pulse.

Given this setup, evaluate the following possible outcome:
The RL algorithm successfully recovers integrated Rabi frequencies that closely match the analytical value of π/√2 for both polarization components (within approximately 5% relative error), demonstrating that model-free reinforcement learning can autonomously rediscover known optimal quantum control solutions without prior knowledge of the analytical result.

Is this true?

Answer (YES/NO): YES